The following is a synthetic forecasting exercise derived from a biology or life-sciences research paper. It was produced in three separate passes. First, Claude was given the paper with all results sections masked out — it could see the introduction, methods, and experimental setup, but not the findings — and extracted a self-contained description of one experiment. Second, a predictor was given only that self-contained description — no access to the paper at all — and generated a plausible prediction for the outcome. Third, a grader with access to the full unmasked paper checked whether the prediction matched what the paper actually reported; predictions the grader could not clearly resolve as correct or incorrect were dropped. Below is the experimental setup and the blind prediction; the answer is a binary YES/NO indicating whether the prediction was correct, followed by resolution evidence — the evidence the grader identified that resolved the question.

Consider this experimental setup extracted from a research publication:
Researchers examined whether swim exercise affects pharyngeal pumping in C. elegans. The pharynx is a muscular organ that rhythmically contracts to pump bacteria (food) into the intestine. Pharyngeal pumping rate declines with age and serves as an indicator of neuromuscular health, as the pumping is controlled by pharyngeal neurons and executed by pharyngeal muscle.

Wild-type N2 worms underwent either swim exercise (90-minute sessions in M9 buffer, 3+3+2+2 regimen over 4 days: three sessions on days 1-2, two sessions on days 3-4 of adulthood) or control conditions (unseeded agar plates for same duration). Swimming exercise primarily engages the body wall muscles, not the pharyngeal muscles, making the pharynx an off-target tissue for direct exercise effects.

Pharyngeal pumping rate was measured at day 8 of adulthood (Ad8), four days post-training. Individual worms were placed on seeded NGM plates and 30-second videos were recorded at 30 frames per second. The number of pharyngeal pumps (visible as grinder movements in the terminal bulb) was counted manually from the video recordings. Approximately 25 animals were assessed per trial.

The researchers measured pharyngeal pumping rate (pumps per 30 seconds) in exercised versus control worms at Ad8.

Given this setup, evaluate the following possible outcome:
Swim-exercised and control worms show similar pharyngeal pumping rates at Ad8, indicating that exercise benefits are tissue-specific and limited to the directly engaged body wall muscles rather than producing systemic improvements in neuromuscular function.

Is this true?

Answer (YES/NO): NO